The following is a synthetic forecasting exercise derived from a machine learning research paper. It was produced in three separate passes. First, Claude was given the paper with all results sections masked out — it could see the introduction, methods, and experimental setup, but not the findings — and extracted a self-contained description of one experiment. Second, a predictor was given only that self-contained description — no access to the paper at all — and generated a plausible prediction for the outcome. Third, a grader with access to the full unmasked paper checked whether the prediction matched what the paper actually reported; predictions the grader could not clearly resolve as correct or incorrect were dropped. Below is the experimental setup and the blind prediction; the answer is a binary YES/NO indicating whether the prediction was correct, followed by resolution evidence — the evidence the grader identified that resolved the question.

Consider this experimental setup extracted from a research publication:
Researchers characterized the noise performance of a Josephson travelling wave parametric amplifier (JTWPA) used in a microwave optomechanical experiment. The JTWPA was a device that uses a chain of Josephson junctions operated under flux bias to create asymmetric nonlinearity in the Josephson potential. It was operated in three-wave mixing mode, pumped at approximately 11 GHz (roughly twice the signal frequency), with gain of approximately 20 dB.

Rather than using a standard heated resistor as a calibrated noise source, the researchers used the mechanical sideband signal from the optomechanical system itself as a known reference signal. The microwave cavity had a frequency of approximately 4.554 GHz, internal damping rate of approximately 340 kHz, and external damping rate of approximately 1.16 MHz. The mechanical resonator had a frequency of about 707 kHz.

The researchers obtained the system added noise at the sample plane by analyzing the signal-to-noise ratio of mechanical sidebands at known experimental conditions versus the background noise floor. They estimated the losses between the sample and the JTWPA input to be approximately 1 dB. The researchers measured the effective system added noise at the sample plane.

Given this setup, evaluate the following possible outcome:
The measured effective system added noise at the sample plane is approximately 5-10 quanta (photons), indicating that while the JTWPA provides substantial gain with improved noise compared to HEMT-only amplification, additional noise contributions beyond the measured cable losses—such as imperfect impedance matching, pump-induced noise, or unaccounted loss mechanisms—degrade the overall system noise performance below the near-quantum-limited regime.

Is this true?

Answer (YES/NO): NO